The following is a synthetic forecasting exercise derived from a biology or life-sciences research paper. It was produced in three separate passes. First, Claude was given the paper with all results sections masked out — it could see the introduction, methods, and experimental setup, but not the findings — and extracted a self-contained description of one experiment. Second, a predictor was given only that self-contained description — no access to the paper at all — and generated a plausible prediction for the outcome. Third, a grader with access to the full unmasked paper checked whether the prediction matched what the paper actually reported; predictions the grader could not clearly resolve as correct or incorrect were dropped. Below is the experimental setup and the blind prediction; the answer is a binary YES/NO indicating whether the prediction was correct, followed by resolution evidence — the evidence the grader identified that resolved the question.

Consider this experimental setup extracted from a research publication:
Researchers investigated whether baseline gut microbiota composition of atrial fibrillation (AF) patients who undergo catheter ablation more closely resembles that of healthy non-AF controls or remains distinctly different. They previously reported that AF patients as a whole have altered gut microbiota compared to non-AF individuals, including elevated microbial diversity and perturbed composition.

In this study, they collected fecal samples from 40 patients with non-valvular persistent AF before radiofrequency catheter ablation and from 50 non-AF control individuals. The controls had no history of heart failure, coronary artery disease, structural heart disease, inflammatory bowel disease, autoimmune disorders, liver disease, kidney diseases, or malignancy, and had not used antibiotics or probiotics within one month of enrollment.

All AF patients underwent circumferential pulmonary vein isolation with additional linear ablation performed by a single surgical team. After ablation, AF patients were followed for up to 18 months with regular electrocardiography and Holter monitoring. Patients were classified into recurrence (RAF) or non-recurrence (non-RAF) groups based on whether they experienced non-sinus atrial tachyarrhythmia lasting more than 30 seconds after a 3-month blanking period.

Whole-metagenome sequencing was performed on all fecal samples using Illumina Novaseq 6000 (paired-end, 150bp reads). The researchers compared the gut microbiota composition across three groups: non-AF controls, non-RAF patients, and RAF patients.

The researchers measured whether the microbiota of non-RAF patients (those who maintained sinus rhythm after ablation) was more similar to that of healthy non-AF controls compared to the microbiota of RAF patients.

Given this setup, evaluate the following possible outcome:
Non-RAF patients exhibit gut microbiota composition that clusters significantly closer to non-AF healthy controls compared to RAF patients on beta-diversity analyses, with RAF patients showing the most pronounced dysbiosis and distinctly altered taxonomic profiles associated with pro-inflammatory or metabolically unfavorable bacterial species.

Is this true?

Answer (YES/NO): NO